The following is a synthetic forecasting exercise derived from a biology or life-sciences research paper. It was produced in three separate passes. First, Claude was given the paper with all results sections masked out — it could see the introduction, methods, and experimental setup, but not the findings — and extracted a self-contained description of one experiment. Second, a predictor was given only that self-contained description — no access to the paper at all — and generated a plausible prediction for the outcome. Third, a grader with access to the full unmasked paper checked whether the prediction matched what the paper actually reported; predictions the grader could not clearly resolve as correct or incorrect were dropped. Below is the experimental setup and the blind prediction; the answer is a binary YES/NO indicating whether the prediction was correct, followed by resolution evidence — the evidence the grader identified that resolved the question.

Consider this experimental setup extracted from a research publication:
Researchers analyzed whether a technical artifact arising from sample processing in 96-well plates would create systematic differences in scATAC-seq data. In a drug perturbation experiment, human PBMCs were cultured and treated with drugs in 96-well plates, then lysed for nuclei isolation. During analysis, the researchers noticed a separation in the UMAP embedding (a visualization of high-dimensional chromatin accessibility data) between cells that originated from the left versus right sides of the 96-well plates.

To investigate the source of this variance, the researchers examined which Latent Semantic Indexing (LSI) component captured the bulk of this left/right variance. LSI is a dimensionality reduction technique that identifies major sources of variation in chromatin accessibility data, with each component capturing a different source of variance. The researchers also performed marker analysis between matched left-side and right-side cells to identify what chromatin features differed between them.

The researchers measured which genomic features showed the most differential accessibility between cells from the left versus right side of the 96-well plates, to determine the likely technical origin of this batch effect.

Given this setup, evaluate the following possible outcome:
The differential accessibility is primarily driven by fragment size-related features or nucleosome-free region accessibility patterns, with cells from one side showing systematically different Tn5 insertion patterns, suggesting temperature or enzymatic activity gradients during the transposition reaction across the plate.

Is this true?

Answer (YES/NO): NO